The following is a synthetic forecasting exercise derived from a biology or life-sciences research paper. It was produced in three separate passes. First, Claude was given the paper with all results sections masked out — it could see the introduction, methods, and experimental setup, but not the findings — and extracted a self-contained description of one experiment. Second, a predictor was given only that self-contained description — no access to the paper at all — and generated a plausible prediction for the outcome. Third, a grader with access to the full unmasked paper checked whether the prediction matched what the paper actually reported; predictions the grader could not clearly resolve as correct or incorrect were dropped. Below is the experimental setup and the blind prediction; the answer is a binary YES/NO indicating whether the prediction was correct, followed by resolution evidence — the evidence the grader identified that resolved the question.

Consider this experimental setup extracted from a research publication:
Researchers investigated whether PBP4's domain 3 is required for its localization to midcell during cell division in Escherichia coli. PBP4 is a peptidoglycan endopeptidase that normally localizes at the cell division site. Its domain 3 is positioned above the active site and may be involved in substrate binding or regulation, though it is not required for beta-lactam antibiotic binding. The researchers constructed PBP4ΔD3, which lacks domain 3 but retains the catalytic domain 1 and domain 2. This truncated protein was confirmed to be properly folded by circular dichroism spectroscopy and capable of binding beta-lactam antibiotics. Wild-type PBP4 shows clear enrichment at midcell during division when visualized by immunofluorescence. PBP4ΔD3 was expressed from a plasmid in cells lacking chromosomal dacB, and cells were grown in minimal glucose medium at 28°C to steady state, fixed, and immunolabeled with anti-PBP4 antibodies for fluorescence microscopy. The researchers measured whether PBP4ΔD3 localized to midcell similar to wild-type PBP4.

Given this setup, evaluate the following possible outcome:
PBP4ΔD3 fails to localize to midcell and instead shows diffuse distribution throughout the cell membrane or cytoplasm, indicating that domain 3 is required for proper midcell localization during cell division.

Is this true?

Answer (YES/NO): YES